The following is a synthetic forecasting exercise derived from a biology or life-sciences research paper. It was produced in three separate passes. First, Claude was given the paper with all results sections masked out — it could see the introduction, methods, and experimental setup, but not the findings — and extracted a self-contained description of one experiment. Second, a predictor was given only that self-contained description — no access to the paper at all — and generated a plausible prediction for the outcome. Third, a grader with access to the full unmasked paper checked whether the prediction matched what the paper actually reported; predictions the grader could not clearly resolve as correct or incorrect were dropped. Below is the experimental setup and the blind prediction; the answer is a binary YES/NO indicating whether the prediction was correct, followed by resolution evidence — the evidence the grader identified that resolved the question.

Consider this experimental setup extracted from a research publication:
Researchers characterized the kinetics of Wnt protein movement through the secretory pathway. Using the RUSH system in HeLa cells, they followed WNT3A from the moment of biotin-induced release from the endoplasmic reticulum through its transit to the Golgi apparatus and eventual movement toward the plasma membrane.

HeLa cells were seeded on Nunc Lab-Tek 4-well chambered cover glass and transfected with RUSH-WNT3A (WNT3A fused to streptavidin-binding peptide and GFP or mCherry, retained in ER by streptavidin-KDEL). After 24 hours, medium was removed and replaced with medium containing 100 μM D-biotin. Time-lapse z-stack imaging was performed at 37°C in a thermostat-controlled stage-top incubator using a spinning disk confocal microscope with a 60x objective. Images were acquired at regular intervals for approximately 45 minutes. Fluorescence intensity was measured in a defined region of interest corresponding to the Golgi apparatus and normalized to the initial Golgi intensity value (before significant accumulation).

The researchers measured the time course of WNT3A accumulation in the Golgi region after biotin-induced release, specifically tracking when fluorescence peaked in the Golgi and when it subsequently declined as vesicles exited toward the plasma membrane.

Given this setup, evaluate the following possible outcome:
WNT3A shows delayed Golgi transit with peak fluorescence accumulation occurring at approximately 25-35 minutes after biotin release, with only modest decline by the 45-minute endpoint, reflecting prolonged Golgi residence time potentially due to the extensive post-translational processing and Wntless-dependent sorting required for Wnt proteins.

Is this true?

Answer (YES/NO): NO